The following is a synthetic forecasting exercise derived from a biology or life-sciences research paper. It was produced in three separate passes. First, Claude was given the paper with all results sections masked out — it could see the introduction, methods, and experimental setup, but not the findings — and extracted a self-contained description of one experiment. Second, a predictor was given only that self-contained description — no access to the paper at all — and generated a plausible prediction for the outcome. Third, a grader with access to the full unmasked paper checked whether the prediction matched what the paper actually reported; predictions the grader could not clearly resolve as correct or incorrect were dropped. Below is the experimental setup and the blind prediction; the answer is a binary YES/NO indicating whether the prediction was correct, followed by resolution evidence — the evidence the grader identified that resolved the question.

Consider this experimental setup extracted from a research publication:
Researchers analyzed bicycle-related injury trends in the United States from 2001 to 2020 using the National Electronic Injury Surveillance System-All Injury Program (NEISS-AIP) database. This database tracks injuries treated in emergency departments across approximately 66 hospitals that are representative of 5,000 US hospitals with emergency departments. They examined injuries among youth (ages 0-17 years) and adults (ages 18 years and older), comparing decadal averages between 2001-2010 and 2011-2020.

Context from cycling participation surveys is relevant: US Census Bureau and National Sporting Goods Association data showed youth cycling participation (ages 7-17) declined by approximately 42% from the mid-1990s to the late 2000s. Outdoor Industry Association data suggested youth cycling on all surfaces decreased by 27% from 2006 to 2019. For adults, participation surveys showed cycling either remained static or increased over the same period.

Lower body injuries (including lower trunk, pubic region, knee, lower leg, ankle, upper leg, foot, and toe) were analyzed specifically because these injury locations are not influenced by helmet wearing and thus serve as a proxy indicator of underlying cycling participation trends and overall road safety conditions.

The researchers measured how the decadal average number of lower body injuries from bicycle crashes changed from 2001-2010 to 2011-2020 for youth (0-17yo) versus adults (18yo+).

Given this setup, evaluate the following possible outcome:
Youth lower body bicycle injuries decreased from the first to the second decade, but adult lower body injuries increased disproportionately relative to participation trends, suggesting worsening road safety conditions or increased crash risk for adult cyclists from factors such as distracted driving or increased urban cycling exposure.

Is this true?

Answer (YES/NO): NO